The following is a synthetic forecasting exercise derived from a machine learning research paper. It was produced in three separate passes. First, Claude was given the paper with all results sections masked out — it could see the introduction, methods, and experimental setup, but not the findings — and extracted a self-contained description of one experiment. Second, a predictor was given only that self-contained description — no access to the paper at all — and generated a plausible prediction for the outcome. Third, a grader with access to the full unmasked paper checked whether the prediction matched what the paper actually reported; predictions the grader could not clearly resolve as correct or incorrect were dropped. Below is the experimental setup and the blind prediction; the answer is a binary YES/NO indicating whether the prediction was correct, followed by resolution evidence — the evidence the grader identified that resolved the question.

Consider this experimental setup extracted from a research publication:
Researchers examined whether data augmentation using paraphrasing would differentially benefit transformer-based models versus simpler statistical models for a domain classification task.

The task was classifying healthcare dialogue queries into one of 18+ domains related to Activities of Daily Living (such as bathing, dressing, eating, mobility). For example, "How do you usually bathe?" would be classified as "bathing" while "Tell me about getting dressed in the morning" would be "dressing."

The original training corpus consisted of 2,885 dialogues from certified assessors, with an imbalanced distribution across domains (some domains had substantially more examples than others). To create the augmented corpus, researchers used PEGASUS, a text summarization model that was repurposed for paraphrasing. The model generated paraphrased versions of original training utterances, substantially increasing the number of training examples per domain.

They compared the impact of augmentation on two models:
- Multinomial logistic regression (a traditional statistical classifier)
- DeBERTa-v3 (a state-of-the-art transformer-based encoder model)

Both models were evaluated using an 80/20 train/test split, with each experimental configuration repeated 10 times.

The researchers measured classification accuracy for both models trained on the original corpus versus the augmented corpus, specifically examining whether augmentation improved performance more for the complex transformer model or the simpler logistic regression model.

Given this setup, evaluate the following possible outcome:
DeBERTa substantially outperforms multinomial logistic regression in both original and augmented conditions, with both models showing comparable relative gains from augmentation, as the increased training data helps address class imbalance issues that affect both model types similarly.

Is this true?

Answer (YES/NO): NO